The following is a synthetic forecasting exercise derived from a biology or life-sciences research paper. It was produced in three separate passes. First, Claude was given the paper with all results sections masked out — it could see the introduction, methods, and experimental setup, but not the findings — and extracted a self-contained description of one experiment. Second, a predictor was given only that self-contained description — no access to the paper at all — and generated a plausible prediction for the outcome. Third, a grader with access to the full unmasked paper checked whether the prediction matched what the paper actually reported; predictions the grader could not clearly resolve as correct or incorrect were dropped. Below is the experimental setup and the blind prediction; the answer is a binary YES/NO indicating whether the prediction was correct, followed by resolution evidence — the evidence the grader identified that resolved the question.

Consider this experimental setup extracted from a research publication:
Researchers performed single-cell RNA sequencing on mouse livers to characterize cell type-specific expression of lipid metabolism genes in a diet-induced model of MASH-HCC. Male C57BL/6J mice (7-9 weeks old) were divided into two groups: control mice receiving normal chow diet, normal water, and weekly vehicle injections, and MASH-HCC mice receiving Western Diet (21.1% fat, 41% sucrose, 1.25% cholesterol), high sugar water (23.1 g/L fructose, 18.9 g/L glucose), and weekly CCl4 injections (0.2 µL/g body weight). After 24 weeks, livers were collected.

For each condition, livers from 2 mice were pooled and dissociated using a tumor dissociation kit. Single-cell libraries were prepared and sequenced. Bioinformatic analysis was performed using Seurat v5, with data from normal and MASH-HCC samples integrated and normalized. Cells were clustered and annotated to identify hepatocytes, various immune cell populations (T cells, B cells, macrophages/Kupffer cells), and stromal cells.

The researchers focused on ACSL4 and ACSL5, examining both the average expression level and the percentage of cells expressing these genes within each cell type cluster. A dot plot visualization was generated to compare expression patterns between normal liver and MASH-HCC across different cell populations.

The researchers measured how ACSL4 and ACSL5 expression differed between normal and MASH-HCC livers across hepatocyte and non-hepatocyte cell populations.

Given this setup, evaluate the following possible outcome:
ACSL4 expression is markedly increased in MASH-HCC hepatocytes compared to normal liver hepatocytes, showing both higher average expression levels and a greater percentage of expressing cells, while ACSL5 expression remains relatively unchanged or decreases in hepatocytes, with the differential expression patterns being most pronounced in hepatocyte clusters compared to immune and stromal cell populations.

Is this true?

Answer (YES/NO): NO